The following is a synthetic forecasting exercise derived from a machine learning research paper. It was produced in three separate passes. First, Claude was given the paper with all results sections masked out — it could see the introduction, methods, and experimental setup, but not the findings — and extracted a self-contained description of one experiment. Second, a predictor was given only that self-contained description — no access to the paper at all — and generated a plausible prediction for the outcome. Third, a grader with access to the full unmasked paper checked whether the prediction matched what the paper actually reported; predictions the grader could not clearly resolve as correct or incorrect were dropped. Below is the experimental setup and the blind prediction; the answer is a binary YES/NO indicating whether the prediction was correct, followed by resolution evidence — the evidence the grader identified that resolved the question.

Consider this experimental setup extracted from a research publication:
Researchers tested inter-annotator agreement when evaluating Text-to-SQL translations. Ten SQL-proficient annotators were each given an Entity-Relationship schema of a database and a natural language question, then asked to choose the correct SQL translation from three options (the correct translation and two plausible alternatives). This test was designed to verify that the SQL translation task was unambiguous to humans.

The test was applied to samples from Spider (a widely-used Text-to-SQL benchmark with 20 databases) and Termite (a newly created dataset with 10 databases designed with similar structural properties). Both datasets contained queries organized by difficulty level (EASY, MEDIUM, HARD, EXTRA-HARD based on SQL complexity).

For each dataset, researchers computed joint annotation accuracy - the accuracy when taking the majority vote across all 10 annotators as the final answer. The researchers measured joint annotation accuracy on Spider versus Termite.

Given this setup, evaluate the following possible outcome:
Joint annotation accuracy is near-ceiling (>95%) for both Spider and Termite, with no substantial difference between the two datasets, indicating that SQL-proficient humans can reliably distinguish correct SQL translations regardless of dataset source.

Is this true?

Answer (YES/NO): YES